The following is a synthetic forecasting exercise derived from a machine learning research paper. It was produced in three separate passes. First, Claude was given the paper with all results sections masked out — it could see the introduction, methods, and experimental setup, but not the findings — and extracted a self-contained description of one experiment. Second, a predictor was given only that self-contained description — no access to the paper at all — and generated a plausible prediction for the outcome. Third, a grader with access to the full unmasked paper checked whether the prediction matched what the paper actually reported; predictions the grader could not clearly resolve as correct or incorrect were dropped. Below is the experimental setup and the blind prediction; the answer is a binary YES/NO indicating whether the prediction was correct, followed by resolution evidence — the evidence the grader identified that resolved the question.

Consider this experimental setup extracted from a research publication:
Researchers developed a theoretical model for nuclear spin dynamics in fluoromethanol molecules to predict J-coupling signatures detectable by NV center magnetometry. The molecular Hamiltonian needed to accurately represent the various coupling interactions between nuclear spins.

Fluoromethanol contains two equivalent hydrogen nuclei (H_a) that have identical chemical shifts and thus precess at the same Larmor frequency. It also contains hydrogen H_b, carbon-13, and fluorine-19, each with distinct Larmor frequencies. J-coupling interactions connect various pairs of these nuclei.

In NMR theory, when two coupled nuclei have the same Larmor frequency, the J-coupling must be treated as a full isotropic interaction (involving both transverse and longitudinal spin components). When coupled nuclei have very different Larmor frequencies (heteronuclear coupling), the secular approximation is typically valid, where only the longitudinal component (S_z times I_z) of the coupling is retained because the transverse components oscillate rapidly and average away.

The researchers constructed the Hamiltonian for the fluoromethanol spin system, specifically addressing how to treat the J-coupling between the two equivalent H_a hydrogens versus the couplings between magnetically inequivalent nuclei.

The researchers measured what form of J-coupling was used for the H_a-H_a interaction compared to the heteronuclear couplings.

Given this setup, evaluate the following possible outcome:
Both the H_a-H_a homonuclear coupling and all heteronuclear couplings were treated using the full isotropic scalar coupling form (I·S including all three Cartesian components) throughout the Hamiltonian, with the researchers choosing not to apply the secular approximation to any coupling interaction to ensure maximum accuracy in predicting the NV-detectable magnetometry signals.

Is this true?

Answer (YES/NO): NO